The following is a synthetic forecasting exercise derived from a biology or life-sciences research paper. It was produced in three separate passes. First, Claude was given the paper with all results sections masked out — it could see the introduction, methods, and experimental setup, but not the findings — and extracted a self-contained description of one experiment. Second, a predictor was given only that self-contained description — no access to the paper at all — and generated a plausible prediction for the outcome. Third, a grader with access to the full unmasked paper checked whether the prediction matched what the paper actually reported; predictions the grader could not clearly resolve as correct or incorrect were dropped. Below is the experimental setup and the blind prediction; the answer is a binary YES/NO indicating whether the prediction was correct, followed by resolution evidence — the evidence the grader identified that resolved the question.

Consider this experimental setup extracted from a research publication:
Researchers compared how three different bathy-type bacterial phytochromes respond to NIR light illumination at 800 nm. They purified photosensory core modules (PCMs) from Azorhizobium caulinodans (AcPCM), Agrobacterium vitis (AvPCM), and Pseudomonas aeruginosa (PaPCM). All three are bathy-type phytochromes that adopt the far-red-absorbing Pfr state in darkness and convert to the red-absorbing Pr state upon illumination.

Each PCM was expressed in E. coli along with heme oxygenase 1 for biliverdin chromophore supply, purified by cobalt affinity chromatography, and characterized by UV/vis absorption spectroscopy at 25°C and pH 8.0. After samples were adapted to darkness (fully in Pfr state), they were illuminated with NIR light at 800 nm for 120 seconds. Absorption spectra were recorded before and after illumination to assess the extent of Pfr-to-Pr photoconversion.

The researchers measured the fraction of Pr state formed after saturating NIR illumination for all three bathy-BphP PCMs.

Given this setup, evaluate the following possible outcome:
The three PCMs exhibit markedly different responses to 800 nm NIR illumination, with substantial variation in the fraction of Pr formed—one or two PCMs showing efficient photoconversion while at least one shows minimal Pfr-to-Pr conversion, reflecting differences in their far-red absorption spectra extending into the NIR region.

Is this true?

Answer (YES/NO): NO